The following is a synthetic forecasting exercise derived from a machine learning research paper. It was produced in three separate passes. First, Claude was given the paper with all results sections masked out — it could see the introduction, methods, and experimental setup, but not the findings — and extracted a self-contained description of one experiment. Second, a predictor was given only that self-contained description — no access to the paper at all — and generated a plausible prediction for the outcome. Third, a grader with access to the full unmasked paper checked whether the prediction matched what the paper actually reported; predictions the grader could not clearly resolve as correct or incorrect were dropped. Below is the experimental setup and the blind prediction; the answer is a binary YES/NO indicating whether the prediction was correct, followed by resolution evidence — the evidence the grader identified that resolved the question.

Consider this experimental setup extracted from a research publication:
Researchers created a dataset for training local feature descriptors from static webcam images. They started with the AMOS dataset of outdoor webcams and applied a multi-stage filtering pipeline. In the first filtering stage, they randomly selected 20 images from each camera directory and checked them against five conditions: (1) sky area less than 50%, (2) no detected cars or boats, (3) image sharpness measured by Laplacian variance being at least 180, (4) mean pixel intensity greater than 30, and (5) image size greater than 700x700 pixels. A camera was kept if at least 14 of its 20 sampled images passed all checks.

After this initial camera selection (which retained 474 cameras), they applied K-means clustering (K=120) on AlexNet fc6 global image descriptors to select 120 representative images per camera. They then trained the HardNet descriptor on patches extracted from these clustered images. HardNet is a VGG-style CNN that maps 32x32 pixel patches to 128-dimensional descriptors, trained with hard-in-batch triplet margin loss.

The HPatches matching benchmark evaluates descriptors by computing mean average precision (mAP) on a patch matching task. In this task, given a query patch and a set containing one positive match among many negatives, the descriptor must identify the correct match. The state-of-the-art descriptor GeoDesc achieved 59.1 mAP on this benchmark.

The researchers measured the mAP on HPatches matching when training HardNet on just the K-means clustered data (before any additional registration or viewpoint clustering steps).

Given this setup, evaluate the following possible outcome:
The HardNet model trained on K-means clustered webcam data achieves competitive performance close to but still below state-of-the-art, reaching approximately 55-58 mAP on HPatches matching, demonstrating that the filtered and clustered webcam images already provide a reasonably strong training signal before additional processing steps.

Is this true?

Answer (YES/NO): NO